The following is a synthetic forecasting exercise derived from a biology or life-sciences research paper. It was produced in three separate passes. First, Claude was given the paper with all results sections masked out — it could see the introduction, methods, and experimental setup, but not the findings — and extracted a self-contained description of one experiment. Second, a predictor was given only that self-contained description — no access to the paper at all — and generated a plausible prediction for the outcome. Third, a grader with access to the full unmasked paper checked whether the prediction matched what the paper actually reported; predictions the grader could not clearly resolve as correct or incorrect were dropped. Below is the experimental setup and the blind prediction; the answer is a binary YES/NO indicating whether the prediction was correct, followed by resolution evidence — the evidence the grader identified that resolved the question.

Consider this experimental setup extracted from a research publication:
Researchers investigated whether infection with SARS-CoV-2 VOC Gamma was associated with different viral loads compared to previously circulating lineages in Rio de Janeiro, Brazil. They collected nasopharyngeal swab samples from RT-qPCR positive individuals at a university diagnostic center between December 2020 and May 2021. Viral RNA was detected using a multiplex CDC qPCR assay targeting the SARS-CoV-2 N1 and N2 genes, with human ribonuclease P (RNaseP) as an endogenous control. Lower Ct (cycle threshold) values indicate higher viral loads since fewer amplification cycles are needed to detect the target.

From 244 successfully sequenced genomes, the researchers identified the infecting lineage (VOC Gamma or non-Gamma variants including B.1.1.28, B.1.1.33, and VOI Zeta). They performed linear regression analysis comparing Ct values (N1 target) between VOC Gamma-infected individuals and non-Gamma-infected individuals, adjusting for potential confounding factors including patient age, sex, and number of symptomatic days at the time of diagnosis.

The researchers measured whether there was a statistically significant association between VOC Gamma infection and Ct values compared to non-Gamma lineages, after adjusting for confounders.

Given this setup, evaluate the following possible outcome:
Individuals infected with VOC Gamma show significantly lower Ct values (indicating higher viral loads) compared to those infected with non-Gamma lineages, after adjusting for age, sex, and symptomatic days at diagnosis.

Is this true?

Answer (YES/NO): NO